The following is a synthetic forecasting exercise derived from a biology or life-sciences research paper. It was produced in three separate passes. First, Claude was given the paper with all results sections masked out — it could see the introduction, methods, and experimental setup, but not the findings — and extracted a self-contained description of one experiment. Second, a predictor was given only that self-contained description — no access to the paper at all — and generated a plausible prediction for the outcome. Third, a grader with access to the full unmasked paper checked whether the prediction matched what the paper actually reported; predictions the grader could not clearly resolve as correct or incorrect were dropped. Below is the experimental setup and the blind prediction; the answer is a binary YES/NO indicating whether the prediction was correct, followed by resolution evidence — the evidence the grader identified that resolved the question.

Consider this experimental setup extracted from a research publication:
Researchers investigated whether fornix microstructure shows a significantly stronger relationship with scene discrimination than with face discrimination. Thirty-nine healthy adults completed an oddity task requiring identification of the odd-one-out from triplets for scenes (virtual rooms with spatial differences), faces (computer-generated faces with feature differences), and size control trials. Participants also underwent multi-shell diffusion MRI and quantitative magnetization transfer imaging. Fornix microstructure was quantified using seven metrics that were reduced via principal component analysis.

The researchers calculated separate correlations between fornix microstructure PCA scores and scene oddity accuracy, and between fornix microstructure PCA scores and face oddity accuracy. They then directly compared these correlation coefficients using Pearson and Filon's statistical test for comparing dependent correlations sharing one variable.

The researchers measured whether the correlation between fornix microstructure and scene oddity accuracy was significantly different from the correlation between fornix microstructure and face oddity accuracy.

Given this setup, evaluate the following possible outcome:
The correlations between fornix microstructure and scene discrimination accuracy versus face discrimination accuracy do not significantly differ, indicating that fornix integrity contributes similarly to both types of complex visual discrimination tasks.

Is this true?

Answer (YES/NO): NO